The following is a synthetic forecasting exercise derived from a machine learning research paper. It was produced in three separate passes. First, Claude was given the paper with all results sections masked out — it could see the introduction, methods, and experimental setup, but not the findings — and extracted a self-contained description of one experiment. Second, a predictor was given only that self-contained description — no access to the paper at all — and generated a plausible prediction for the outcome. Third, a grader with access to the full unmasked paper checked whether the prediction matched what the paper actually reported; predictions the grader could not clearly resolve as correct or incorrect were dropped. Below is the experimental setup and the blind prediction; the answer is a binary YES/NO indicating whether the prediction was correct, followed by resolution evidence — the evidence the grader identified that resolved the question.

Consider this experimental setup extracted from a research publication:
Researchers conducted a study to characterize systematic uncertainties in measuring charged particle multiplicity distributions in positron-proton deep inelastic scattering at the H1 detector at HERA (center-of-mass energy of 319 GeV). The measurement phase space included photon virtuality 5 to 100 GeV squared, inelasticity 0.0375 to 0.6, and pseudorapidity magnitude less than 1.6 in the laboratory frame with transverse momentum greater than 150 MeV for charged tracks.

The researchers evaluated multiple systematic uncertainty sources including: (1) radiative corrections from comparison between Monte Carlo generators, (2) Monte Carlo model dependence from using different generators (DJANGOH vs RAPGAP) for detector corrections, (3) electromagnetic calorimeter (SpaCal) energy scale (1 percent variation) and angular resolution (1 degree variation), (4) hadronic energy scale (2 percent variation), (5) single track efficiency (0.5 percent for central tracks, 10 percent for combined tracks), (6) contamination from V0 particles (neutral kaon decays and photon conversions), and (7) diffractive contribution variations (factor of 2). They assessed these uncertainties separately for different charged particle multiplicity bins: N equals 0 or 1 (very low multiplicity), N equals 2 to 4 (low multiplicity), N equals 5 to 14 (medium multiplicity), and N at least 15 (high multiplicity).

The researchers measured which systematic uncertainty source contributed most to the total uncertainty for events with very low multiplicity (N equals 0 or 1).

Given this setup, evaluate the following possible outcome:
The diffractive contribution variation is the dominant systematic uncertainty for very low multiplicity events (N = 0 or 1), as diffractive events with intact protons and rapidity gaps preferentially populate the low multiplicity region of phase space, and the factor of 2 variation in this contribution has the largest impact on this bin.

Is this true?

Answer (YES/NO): YES